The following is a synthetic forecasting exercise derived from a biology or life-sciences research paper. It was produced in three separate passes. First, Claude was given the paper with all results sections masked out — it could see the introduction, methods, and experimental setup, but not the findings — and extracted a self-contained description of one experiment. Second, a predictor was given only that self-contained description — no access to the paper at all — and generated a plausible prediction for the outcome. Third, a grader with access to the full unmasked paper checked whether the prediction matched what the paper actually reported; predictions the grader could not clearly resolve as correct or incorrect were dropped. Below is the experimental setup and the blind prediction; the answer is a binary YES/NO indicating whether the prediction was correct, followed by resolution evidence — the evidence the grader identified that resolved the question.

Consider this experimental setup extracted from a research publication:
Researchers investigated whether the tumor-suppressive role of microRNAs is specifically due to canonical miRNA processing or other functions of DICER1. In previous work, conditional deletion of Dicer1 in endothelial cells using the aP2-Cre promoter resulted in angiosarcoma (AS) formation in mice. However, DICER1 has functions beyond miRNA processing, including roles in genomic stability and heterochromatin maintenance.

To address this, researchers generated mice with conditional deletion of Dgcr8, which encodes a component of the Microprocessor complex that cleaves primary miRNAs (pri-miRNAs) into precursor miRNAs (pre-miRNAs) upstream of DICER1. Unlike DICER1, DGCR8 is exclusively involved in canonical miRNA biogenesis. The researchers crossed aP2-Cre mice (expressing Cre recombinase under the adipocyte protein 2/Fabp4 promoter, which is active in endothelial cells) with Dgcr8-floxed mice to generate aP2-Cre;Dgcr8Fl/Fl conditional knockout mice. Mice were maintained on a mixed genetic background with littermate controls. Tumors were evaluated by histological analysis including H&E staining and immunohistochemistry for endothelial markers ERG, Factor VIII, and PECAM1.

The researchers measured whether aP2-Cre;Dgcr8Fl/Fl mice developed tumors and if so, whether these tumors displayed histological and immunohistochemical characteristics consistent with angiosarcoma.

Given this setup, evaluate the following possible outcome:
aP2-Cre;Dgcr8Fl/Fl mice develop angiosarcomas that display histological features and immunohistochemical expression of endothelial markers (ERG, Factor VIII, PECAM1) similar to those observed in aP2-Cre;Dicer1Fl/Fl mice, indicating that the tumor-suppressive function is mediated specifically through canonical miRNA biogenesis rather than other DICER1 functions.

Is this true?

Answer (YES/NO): YES